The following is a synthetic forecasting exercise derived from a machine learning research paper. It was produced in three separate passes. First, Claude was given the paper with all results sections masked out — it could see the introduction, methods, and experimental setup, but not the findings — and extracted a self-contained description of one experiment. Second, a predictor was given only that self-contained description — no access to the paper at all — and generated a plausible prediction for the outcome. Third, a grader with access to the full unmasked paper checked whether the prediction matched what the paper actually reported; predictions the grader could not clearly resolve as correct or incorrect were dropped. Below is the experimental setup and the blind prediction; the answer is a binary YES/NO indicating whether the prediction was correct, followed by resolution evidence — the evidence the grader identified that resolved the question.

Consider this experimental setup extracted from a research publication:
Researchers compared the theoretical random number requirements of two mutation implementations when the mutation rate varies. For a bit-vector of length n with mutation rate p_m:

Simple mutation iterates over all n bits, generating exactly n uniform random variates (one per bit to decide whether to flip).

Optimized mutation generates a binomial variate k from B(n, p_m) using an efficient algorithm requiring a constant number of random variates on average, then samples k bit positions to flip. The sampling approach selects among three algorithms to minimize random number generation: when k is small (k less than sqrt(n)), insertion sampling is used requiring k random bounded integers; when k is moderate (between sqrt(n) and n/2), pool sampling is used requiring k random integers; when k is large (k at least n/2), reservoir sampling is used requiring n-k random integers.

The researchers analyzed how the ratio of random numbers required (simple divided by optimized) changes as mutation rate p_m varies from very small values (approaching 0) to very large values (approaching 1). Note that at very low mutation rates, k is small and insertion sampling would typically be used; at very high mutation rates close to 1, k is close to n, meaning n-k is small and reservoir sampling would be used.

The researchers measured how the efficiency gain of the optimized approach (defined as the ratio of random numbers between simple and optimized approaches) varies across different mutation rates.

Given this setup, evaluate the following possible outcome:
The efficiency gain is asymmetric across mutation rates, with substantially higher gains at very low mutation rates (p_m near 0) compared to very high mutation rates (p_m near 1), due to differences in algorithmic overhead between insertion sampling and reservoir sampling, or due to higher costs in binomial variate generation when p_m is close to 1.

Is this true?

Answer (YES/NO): NO